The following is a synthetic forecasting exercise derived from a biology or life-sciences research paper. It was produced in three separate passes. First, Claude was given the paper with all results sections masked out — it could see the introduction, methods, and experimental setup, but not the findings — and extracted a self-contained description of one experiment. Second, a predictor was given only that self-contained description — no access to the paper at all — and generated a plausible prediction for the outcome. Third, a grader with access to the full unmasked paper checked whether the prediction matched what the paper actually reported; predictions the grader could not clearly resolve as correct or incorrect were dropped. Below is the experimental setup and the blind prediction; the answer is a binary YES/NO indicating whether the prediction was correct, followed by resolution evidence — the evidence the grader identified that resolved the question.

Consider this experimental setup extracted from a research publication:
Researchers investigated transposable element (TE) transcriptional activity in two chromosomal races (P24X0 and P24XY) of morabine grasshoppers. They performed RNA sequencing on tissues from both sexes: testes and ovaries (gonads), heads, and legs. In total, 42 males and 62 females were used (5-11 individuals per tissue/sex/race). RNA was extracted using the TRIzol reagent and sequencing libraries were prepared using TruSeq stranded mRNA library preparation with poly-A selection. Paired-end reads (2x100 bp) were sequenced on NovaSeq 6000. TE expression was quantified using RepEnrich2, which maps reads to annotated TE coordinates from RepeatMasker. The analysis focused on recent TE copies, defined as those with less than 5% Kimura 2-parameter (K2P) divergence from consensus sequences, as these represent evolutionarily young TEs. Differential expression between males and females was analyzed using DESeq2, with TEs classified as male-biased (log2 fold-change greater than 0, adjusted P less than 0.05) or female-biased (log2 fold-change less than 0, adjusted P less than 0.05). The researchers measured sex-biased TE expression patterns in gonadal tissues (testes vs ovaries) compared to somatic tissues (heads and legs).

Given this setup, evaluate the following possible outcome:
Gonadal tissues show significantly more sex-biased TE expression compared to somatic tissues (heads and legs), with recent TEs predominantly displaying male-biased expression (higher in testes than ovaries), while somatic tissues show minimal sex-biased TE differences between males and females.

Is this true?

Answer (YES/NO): NO